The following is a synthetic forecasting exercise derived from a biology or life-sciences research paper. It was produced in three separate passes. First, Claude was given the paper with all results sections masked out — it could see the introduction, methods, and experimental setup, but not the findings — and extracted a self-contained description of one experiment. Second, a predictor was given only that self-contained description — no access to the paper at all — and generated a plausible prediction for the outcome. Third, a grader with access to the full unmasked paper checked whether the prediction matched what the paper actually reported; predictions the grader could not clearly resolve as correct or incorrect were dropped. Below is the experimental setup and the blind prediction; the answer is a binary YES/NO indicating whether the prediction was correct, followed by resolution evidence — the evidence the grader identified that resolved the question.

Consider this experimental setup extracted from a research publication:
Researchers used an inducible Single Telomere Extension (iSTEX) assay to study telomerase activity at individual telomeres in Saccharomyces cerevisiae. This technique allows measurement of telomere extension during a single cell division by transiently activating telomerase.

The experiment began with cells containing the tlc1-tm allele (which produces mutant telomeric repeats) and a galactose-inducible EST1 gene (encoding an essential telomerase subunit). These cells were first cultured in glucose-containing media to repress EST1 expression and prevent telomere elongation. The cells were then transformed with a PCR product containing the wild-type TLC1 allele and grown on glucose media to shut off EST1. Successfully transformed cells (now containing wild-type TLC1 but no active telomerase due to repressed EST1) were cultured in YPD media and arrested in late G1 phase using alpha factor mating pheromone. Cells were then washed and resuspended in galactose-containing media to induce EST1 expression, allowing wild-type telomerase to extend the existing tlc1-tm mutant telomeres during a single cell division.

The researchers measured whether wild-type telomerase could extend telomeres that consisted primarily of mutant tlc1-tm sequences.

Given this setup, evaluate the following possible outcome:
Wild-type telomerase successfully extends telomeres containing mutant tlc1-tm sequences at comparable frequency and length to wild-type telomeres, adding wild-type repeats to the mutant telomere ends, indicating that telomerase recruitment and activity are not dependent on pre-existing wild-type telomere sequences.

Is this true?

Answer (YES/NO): NO